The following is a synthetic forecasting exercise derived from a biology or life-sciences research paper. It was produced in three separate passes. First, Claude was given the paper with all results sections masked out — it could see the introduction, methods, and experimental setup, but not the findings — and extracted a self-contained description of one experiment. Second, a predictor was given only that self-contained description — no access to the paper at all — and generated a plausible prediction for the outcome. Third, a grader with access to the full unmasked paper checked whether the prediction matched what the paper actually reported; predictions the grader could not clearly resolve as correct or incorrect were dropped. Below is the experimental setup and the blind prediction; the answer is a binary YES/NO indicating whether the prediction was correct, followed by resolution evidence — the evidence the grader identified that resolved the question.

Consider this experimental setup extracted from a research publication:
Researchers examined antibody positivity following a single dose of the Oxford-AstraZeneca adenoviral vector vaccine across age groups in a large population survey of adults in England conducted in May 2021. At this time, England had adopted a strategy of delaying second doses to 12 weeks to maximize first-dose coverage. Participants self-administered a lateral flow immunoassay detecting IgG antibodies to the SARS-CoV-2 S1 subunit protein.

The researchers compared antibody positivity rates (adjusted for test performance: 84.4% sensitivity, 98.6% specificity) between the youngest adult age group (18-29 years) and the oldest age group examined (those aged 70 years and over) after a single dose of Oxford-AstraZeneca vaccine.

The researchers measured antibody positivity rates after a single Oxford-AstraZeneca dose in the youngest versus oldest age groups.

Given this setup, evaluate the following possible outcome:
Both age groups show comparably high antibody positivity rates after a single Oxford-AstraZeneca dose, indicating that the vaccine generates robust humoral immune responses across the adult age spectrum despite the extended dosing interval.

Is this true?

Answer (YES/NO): NO